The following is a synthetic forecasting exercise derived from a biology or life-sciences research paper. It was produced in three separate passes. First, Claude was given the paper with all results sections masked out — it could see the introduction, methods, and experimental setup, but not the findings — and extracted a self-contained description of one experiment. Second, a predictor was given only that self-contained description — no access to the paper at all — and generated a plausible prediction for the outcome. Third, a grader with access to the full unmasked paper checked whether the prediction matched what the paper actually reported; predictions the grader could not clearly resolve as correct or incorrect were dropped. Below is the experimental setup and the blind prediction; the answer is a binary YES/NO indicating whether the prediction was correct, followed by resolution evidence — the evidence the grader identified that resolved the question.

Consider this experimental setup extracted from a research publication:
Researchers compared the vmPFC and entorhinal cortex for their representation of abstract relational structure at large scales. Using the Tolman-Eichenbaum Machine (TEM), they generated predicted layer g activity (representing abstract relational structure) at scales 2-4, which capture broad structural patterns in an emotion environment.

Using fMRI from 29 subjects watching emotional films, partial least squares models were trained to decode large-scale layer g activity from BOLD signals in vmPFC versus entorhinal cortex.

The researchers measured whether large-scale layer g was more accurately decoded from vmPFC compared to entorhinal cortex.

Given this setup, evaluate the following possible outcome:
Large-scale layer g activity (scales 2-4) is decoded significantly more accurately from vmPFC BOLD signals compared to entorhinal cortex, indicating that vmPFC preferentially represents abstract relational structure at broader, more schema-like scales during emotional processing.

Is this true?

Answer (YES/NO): YES